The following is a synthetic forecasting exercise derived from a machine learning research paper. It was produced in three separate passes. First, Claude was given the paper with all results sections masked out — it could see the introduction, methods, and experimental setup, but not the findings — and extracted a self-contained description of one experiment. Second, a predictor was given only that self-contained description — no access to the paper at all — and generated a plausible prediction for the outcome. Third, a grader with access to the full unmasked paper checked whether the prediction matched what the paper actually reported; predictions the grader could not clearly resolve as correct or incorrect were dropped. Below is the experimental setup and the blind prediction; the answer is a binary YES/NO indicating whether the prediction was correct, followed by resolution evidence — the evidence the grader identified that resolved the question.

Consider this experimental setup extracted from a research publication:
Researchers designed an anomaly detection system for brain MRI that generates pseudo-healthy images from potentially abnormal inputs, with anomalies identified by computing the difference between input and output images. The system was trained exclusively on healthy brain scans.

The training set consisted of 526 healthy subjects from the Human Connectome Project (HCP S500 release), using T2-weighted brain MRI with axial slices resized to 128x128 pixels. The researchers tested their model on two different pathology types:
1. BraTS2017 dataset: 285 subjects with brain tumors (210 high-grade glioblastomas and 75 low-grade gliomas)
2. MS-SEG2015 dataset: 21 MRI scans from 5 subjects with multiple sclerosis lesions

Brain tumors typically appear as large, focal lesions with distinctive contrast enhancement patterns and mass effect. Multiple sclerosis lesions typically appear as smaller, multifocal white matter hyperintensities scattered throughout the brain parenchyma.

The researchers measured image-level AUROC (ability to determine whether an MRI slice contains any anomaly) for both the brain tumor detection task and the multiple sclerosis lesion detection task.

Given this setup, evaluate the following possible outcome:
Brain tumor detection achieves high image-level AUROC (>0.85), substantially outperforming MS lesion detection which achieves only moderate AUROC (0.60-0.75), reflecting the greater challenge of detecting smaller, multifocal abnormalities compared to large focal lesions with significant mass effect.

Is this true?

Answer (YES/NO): NO